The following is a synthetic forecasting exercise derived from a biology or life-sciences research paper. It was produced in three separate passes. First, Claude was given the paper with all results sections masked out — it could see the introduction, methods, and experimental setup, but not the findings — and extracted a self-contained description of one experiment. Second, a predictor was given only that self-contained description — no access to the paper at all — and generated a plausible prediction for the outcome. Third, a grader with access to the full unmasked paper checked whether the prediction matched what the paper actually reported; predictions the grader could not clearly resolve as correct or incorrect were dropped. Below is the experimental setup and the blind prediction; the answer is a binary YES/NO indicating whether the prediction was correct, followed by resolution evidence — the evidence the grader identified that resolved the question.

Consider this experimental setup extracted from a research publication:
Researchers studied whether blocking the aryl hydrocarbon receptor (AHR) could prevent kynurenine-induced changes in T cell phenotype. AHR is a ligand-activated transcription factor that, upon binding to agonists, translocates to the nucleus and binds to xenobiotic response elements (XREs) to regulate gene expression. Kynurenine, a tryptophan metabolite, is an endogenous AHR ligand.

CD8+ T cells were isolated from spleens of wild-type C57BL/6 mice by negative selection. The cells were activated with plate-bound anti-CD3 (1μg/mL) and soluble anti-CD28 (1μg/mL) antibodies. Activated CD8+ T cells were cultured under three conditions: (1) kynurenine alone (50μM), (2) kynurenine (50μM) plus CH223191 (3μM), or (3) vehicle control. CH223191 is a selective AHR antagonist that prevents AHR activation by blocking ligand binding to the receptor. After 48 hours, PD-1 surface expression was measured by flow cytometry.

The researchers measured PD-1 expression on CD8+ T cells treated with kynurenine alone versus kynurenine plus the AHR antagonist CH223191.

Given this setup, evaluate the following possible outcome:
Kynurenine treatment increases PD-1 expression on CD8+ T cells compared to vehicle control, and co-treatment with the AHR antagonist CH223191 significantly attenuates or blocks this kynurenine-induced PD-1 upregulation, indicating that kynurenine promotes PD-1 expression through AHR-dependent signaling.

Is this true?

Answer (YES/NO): YES